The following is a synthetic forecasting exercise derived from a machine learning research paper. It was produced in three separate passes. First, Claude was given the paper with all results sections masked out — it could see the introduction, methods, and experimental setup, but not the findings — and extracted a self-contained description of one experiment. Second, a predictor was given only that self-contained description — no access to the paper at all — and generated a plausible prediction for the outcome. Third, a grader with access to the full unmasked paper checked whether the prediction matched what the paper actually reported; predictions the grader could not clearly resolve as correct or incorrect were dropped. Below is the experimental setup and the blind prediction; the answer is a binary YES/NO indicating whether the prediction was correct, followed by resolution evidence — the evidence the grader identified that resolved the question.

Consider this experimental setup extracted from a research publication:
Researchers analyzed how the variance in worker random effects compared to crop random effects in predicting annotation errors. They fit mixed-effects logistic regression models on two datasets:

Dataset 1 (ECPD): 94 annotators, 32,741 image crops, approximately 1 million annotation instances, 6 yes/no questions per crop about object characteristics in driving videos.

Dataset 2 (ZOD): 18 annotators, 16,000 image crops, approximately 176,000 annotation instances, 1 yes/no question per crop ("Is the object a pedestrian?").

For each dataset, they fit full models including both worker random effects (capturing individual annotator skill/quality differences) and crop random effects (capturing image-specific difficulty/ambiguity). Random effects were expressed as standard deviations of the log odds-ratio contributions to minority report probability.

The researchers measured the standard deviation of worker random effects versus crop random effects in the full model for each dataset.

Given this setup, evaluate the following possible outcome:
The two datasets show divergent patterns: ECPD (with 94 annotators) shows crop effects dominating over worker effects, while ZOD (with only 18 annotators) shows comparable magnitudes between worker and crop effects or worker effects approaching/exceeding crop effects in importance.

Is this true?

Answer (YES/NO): NO